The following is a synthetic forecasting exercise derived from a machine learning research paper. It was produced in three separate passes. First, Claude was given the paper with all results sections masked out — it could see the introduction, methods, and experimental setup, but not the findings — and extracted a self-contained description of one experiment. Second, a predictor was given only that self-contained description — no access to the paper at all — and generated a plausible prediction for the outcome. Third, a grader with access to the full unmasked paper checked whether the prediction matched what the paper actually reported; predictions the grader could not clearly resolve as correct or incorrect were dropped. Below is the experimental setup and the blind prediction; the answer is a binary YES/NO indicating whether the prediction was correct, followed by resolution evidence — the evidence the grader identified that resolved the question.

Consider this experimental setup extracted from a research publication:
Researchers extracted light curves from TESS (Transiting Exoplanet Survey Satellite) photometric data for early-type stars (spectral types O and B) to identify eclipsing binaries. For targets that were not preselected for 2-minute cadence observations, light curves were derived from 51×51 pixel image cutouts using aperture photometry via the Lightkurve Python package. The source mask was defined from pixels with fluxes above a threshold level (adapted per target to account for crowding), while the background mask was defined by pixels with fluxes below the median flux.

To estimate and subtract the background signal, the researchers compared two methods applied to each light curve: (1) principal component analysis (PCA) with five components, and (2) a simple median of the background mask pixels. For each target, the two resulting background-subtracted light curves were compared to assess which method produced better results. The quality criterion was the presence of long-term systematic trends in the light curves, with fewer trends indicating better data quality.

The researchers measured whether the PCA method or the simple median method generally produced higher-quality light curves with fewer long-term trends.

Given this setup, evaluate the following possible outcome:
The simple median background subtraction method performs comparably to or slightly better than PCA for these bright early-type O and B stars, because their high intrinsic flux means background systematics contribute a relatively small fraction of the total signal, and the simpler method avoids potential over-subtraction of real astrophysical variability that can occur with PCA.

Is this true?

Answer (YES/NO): NO